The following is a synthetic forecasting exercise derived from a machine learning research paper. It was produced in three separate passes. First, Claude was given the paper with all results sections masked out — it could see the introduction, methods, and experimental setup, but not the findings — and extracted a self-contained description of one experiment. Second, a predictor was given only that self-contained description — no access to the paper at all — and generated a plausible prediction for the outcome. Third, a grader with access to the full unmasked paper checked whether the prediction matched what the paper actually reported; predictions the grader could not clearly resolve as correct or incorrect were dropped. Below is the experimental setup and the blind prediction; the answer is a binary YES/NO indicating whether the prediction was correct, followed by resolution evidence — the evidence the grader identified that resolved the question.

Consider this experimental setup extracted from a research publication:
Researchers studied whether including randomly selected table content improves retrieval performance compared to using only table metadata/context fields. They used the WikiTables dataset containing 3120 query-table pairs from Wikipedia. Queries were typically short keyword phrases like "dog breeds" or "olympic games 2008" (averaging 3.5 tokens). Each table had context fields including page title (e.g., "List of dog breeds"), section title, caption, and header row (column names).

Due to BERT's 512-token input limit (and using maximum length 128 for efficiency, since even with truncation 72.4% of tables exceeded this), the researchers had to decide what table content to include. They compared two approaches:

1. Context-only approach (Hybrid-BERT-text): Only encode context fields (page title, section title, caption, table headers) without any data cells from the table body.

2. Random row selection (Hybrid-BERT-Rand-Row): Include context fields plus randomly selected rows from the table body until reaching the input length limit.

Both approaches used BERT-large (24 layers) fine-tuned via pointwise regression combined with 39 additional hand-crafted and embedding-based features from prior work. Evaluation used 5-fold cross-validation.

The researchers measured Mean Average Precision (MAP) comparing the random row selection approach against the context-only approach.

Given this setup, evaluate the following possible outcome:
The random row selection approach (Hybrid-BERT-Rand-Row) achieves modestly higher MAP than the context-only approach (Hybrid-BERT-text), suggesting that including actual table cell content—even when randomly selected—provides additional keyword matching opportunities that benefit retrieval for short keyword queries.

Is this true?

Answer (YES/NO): YES